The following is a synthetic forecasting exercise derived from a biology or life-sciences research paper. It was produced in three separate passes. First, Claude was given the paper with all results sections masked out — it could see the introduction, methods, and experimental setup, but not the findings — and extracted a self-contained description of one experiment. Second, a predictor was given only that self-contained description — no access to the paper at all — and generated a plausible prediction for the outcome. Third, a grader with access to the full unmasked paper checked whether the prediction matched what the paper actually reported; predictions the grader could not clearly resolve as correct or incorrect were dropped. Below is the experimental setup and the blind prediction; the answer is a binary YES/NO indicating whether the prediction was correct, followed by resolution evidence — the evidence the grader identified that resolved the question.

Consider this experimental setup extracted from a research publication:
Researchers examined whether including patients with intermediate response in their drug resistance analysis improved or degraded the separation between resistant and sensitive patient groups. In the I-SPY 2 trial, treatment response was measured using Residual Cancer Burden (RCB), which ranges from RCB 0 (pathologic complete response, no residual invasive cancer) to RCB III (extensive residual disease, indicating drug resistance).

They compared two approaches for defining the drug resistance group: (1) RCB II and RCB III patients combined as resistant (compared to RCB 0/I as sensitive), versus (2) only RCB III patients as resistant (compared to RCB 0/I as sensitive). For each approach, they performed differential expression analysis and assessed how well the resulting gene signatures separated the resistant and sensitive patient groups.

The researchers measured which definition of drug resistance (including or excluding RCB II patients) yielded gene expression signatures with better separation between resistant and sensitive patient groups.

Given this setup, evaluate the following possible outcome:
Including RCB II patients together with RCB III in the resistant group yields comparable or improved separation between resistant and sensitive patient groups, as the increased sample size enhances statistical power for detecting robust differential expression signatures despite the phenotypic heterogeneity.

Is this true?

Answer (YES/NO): NO